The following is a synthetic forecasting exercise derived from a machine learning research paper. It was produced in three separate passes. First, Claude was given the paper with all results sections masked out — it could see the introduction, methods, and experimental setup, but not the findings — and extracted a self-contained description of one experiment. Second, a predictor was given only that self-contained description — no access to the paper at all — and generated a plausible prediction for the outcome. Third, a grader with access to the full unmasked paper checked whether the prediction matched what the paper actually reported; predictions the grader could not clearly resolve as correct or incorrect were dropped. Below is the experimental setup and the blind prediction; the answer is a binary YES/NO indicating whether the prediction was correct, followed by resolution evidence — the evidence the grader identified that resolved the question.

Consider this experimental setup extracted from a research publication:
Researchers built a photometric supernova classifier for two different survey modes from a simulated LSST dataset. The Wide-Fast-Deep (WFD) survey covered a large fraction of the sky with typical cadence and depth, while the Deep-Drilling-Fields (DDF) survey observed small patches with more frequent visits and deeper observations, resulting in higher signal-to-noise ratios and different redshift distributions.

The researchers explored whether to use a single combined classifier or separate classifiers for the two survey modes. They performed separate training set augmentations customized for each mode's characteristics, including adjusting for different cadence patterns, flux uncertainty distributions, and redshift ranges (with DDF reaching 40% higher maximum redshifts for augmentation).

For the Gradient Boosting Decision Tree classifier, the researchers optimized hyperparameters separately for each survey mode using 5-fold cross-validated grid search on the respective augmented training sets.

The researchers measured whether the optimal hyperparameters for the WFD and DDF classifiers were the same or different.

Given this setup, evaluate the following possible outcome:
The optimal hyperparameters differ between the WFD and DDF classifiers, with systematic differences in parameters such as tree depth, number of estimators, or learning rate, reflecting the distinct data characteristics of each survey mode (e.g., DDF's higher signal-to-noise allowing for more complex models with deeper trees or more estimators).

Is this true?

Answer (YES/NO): YES